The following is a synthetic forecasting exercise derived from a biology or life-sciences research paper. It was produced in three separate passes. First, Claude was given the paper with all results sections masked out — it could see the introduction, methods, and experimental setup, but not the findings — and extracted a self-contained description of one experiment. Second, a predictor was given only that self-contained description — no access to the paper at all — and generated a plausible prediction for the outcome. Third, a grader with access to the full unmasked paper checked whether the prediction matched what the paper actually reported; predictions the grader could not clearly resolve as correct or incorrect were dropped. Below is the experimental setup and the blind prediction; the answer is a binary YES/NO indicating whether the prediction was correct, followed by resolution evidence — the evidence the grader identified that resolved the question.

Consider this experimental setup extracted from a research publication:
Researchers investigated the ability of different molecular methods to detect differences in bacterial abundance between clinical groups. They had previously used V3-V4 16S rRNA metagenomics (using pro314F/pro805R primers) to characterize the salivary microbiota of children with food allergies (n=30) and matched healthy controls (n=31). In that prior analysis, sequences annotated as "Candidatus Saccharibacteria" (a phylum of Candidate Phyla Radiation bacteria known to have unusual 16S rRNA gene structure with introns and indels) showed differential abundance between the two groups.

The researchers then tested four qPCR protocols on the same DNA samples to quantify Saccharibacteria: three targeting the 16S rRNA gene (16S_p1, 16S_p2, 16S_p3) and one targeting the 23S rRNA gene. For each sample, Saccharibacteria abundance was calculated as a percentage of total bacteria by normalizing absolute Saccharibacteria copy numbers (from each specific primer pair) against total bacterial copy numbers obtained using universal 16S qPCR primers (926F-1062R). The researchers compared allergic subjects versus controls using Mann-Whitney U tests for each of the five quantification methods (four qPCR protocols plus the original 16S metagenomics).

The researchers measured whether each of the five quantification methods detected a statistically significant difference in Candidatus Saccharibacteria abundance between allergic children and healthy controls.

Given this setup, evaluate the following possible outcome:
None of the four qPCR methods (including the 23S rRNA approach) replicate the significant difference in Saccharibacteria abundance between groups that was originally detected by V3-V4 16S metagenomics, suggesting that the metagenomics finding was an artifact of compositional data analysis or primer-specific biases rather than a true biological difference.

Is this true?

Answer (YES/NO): NO